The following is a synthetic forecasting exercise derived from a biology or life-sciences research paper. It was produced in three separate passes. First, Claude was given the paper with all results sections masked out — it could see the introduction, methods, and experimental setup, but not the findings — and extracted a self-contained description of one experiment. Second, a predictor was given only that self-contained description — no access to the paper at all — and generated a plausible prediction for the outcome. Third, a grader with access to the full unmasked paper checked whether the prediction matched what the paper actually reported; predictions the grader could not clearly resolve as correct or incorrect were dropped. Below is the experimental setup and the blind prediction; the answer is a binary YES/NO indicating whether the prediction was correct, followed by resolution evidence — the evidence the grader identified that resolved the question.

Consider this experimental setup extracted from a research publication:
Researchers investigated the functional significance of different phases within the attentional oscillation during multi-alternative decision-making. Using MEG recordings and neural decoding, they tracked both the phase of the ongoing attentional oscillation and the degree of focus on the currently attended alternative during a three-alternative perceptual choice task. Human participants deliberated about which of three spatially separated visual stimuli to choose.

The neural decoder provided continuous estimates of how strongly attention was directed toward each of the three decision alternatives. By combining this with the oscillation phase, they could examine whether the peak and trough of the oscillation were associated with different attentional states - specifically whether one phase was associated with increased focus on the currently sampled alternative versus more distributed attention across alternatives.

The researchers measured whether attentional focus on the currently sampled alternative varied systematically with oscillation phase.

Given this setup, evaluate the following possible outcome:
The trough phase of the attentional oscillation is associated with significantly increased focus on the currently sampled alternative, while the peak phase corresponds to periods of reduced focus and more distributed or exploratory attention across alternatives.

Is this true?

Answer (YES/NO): NO